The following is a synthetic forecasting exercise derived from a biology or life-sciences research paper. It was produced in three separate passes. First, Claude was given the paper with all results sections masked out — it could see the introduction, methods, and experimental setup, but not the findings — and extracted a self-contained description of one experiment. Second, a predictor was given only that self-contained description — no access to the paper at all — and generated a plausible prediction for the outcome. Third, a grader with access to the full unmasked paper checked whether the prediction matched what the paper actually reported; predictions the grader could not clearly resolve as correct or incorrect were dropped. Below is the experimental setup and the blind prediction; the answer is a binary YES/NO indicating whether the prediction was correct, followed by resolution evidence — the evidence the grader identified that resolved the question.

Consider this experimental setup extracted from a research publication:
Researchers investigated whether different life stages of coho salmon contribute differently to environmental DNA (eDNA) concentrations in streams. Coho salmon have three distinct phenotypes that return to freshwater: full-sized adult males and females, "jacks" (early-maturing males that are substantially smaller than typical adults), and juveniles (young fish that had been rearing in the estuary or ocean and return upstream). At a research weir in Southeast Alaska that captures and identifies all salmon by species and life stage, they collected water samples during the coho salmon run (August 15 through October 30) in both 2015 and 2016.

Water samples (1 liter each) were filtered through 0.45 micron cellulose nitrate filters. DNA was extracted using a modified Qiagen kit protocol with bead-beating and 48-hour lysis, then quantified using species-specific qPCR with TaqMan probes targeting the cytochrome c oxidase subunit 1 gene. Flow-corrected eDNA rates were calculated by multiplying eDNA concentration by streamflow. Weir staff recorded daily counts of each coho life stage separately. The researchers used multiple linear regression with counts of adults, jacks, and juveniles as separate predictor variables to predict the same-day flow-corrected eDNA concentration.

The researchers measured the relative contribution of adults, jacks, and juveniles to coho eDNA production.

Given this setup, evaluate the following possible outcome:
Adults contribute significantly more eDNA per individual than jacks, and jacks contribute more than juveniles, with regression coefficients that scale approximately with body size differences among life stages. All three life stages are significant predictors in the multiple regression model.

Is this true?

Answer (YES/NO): NO